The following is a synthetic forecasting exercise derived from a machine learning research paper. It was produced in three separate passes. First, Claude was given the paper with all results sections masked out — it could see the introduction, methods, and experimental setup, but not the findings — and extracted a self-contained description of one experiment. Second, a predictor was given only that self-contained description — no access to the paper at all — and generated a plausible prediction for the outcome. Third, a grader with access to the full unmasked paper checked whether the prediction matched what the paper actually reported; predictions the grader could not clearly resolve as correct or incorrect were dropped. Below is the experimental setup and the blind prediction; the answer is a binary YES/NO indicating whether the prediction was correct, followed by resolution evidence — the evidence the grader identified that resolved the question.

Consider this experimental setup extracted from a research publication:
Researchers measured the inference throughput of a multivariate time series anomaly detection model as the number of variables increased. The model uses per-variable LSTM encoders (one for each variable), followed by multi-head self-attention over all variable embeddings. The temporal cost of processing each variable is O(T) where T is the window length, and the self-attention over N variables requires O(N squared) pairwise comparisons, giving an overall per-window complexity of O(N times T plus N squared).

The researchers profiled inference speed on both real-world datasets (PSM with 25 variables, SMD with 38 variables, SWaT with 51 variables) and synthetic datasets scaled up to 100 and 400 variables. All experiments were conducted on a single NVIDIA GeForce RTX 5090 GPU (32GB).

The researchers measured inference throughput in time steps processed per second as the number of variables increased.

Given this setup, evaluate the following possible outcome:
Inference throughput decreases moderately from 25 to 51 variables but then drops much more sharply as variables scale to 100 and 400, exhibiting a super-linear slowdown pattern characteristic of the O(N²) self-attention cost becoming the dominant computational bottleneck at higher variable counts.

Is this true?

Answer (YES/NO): NO